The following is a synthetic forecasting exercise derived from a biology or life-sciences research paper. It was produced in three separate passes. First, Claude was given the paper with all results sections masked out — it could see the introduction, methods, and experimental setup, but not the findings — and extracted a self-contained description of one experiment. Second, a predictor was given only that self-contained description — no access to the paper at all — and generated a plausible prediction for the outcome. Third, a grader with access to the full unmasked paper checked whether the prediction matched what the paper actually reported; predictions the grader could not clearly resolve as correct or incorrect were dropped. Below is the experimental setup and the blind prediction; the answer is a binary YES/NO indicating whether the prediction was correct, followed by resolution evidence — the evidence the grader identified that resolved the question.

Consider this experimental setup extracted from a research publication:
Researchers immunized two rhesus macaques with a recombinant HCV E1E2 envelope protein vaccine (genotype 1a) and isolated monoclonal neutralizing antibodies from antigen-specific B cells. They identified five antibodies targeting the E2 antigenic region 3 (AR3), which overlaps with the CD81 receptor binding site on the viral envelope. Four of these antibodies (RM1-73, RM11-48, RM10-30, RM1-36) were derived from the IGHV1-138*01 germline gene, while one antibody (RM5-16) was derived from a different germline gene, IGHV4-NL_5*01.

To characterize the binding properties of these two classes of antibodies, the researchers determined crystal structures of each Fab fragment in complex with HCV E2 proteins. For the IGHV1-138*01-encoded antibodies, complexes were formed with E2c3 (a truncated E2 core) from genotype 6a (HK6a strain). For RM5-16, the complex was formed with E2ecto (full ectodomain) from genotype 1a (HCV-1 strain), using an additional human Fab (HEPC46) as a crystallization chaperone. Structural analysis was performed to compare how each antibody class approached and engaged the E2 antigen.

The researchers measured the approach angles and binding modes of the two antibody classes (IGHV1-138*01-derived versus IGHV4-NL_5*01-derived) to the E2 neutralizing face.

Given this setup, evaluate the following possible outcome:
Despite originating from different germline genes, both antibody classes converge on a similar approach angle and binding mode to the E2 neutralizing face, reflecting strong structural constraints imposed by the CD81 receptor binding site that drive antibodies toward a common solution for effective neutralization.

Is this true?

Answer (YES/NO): NO